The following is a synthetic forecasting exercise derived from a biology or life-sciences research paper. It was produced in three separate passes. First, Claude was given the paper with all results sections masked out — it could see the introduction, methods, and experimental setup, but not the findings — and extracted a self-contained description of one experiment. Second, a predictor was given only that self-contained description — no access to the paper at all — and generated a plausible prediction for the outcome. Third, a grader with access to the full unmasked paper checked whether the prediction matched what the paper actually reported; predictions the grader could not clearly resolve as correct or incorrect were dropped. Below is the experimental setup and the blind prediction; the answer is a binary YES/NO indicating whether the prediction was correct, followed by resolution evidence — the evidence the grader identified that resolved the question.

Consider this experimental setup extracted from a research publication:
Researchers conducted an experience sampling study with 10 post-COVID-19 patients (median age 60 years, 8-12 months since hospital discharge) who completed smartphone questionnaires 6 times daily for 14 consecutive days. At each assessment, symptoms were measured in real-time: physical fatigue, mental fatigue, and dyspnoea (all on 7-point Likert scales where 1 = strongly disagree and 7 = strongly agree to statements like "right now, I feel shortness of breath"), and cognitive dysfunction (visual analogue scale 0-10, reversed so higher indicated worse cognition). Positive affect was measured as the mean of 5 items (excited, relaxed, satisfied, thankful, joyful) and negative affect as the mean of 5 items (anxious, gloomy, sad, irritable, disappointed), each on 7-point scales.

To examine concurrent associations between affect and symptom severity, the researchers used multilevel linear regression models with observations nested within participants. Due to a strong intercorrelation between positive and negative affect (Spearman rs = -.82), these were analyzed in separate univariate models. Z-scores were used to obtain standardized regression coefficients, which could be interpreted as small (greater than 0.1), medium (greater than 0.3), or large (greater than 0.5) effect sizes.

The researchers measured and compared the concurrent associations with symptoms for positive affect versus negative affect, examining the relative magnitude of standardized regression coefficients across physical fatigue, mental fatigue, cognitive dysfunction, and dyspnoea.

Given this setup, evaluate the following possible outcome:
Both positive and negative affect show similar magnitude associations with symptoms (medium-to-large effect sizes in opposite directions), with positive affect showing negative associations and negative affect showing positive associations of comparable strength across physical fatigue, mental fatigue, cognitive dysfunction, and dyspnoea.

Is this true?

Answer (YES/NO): NO